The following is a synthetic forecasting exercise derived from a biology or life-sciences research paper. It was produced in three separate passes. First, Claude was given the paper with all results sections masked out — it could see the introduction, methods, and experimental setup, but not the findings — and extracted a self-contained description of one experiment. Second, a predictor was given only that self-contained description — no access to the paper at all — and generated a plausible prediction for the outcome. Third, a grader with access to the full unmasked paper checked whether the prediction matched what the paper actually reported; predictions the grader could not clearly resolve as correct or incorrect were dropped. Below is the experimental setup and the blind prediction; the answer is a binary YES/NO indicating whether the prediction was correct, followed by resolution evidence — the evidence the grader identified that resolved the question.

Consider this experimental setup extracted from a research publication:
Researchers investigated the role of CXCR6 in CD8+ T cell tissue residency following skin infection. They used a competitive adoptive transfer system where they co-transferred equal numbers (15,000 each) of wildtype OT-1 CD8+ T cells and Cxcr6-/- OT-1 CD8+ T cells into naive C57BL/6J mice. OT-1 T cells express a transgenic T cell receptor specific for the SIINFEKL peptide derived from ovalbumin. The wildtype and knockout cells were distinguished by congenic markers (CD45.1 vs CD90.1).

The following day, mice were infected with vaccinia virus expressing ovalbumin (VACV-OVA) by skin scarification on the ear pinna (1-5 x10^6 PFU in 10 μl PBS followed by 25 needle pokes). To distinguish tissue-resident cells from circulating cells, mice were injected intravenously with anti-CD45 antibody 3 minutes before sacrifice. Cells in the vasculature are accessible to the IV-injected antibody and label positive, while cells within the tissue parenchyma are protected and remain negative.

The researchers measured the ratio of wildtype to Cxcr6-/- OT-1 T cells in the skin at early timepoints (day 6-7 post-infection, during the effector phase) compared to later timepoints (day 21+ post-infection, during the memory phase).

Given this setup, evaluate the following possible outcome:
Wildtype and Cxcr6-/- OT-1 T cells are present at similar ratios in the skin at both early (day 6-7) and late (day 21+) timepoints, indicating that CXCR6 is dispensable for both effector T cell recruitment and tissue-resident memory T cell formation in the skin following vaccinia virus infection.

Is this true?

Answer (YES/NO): NO